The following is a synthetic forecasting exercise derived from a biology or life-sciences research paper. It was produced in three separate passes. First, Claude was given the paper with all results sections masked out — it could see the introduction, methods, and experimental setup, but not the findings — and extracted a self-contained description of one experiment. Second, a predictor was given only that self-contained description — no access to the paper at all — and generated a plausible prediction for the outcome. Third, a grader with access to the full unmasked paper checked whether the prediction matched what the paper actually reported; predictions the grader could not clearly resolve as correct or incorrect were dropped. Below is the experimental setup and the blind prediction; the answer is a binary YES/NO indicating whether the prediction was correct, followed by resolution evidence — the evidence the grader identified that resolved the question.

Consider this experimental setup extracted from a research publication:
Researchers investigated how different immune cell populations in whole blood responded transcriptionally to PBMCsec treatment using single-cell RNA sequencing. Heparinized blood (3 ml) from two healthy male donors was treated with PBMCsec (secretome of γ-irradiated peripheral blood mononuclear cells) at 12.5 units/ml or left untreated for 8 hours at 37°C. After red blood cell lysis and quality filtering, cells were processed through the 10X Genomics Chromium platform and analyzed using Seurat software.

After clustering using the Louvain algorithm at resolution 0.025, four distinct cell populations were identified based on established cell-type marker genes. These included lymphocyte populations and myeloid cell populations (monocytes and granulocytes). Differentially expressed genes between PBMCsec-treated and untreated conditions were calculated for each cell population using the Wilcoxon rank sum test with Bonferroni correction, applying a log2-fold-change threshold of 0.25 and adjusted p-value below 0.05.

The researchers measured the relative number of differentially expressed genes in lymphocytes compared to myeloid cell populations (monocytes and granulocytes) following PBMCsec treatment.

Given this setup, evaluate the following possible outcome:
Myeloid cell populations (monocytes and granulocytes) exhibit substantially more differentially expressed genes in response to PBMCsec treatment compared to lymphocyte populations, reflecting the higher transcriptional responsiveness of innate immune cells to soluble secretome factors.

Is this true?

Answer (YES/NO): NO